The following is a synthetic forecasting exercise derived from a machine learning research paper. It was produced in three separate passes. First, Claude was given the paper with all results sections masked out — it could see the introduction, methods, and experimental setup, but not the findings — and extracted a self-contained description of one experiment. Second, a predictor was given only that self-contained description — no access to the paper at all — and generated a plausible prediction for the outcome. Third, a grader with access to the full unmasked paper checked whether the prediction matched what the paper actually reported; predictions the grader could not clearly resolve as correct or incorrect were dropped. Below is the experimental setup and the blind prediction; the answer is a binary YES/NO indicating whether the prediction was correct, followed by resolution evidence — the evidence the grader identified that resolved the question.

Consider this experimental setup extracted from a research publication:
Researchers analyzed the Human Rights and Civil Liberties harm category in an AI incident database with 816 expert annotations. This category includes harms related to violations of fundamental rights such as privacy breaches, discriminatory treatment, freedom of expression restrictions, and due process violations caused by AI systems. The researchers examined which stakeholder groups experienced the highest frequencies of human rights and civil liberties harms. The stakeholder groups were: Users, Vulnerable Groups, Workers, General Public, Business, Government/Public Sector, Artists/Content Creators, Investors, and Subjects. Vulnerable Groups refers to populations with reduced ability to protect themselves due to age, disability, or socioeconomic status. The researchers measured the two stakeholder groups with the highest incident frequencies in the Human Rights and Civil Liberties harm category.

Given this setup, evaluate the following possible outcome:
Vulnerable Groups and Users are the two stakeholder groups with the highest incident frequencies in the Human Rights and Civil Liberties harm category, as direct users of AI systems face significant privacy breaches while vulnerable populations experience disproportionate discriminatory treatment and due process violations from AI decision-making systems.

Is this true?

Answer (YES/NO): YES